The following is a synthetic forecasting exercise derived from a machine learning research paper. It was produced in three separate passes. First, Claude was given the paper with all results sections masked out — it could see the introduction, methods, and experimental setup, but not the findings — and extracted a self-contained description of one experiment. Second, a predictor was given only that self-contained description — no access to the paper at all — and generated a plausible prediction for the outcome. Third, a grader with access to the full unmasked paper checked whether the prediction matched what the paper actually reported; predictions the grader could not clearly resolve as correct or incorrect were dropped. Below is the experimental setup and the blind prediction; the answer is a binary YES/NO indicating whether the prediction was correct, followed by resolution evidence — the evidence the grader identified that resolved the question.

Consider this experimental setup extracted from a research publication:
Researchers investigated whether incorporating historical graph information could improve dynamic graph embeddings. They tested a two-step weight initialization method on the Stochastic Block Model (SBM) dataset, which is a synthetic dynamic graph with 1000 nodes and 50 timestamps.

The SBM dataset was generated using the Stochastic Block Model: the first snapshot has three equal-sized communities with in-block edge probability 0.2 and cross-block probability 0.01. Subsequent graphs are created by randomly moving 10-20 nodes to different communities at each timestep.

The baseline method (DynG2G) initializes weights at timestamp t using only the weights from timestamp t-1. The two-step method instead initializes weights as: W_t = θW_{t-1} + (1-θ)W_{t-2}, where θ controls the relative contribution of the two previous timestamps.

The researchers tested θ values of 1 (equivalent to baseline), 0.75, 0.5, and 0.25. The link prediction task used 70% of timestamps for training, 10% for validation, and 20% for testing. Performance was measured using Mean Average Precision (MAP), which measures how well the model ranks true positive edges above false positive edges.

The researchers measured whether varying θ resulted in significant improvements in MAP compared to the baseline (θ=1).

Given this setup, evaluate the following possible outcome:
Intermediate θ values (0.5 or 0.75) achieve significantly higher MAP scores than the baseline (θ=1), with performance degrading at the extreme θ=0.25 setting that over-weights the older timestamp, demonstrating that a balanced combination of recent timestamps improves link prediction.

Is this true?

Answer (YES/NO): NO